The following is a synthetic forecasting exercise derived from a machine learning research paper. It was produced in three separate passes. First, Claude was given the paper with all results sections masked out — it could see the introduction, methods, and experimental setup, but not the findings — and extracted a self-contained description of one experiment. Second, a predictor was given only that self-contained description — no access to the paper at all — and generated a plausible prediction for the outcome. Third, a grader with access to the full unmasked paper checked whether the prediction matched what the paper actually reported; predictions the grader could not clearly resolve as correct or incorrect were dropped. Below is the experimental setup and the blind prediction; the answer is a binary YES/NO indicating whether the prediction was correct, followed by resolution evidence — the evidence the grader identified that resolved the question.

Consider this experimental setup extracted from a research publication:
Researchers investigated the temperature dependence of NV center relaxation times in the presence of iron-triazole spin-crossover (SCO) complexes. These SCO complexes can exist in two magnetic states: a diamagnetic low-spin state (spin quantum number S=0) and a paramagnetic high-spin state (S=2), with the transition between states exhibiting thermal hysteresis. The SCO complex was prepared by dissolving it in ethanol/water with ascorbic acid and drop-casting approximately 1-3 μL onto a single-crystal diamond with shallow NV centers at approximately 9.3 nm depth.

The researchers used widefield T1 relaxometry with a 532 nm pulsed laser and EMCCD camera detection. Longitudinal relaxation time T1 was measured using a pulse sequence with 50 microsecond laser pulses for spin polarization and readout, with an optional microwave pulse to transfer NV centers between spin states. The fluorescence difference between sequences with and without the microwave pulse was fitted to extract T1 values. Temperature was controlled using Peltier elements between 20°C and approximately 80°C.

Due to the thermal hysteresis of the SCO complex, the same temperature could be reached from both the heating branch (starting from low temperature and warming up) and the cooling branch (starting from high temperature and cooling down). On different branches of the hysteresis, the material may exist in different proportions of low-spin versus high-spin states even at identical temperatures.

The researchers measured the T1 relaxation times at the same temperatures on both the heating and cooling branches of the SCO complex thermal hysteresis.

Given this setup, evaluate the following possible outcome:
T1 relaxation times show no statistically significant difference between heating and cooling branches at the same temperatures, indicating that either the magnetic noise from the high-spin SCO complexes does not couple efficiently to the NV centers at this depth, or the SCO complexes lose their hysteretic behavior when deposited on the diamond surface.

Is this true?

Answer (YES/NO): NO